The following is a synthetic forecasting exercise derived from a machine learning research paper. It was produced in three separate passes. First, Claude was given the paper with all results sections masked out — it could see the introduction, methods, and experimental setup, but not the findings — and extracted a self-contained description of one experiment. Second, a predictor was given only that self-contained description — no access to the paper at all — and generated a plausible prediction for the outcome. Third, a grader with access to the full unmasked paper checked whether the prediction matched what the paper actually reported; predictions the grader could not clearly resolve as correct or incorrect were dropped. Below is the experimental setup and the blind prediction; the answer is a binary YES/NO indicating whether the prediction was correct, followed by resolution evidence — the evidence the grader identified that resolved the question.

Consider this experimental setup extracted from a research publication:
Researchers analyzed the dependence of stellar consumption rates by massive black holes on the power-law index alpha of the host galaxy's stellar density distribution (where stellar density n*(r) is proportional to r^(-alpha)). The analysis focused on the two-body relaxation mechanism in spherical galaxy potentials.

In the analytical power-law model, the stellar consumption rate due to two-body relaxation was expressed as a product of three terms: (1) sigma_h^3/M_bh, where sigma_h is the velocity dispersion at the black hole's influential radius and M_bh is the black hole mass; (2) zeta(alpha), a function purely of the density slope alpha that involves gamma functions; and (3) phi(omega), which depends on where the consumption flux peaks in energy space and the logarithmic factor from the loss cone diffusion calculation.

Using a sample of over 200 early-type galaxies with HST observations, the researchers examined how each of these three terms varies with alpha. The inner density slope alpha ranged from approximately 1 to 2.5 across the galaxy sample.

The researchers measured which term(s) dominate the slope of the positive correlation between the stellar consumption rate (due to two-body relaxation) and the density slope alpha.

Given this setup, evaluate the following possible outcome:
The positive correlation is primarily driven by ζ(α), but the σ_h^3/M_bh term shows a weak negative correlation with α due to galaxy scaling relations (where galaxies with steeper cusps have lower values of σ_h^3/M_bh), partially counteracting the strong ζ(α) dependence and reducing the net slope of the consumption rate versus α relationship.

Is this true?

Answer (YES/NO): NO